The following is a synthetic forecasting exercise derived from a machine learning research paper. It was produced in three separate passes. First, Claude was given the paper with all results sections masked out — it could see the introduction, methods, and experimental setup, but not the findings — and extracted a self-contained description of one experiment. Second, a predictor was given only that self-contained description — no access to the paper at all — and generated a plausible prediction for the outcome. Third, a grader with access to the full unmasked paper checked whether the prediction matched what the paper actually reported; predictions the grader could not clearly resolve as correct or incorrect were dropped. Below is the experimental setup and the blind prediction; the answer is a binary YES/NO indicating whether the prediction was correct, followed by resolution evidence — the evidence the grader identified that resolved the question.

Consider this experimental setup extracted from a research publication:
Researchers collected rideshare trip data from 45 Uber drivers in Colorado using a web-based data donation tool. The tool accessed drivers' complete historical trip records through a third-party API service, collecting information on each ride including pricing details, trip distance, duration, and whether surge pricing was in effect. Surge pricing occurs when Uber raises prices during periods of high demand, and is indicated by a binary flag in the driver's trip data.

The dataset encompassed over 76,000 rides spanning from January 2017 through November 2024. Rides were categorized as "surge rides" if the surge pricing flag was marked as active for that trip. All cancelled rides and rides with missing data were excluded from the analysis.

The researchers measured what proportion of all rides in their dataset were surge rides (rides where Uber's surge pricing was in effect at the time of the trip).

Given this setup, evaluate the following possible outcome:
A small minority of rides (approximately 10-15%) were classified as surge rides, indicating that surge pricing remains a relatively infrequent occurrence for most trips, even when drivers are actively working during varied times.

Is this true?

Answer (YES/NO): YES